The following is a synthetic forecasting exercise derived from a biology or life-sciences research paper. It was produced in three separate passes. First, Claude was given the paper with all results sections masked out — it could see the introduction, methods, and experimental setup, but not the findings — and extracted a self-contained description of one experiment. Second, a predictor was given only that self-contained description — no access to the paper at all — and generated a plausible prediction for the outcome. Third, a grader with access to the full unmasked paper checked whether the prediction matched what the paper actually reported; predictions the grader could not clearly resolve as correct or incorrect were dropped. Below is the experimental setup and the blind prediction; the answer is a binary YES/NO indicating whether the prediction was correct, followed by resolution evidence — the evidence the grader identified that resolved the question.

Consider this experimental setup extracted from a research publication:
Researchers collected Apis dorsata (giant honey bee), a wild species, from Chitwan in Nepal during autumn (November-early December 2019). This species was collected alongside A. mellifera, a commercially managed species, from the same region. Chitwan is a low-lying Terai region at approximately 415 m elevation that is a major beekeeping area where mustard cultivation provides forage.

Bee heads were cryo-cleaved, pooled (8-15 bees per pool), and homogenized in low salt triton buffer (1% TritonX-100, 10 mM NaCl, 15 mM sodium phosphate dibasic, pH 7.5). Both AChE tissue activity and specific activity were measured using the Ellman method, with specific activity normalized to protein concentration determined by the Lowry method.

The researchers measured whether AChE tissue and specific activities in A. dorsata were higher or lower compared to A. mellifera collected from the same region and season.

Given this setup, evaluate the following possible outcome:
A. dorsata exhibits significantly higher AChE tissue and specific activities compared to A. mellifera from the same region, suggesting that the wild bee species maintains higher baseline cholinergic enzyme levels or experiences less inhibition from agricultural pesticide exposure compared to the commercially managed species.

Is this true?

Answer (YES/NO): NO